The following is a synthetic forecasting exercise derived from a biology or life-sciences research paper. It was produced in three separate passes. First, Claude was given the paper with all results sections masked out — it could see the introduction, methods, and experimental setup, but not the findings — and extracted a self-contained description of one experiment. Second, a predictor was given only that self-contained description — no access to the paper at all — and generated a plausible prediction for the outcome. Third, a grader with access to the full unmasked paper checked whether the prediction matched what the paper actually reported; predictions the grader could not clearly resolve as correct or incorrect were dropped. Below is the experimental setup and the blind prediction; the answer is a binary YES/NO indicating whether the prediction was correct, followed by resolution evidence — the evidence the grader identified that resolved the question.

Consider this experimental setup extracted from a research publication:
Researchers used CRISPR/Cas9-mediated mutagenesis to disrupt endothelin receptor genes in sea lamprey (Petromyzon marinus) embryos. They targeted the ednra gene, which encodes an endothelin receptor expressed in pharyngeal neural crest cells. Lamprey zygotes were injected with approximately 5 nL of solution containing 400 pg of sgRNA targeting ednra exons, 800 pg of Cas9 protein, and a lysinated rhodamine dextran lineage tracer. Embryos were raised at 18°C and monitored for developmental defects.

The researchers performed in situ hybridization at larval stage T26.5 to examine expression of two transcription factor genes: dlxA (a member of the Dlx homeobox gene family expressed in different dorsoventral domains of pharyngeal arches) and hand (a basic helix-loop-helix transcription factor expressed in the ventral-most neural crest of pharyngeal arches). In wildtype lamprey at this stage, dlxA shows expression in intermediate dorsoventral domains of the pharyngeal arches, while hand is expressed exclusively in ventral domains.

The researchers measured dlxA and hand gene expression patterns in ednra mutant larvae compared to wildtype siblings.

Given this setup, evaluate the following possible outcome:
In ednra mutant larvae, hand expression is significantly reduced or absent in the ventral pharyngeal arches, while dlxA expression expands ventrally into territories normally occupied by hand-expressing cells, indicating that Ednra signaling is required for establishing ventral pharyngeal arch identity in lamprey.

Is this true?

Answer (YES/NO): NO